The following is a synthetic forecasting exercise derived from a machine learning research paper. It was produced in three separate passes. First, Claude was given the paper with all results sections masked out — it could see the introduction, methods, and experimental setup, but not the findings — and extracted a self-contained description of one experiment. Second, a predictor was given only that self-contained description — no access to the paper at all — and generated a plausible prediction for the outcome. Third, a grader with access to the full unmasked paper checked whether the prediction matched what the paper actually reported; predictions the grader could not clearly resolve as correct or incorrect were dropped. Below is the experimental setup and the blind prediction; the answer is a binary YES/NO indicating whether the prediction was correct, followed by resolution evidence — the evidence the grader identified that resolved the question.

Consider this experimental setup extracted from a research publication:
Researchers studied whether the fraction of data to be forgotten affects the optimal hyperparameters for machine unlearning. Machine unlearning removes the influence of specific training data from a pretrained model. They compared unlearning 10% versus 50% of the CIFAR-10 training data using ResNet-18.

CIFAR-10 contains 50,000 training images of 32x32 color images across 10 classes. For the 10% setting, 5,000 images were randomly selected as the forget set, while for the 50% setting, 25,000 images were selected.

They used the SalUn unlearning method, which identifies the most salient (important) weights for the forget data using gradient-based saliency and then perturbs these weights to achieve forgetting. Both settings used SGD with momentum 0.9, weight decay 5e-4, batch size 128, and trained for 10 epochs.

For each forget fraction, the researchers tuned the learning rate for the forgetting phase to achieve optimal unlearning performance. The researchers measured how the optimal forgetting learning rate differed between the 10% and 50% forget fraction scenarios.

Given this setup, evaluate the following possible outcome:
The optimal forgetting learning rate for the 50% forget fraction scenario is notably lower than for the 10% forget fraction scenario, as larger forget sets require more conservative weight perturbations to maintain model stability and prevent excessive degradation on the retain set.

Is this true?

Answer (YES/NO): YES